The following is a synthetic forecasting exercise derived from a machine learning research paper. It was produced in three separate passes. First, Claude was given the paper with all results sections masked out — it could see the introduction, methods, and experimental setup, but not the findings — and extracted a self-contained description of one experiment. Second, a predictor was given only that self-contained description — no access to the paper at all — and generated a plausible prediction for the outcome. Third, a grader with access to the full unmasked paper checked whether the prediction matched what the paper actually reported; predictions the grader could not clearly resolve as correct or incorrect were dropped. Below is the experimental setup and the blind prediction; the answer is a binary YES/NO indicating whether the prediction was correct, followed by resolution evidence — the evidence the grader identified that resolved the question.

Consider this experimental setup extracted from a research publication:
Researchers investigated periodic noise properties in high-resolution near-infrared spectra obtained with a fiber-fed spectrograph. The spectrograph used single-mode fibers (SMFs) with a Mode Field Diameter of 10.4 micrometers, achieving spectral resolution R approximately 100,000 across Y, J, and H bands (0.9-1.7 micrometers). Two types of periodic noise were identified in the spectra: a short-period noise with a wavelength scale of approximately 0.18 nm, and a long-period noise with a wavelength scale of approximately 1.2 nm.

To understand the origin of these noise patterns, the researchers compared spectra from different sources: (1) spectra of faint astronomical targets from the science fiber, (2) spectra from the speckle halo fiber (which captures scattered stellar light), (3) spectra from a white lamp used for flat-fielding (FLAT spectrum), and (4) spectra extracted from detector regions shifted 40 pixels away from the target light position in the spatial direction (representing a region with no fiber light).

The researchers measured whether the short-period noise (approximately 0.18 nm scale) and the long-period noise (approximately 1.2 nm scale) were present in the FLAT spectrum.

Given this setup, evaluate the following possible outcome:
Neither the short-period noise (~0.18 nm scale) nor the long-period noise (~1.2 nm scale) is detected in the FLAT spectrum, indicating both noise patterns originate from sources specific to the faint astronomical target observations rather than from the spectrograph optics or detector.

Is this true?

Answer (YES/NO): NO